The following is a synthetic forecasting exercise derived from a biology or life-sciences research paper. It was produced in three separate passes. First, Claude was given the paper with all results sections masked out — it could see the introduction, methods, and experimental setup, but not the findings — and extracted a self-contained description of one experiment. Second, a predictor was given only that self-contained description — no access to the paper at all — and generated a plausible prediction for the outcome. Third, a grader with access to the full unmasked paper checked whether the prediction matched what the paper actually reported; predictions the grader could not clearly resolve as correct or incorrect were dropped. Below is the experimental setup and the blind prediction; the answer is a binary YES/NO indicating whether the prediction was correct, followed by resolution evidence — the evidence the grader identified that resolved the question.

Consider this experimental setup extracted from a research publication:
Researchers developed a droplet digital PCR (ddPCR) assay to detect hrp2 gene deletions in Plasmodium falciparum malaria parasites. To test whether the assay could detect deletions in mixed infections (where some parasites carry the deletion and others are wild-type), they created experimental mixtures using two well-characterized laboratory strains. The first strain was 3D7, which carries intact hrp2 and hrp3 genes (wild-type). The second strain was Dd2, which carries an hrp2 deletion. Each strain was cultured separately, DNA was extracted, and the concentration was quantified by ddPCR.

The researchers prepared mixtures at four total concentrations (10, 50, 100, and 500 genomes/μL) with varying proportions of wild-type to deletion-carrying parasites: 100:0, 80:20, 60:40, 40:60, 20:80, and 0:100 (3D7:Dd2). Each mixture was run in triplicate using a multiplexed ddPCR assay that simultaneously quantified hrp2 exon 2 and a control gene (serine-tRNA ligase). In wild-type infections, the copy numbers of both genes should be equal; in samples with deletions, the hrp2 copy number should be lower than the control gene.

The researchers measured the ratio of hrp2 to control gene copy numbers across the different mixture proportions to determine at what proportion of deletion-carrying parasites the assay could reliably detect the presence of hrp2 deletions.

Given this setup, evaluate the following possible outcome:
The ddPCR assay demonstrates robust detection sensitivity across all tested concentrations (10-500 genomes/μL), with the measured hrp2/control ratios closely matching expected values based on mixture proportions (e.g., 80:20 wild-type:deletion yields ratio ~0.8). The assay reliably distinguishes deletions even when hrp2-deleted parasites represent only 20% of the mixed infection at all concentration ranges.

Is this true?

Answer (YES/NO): NO